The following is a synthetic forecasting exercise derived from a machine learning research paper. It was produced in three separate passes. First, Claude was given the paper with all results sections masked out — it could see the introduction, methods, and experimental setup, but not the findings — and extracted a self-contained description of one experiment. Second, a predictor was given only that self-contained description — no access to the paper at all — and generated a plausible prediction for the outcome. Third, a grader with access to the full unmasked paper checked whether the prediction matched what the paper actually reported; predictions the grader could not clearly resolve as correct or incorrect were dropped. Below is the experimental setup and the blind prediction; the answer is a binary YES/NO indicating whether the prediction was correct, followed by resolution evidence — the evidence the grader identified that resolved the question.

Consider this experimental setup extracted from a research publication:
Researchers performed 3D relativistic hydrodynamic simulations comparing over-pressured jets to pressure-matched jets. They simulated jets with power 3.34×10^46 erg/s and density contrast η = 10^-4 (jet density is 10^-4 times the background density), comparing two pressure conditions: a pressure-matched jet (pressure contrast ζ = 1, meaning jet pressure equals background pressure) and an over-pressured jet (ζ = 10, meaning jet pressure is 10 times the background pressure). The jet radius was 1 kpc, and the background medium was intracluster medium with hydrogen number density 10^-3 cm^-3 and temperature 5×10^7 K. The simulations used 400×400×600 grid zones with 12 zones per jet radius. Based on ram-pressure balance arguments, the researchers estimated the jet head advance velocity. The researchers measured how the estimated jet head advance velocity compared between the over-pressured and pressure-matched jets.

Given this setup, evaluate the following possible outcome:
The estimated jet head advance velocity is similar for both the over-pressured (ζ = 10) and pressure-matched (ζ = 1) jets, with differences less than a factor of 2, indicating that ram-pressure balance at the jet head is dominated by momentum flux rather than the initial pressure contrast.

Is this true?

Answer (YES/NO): YES